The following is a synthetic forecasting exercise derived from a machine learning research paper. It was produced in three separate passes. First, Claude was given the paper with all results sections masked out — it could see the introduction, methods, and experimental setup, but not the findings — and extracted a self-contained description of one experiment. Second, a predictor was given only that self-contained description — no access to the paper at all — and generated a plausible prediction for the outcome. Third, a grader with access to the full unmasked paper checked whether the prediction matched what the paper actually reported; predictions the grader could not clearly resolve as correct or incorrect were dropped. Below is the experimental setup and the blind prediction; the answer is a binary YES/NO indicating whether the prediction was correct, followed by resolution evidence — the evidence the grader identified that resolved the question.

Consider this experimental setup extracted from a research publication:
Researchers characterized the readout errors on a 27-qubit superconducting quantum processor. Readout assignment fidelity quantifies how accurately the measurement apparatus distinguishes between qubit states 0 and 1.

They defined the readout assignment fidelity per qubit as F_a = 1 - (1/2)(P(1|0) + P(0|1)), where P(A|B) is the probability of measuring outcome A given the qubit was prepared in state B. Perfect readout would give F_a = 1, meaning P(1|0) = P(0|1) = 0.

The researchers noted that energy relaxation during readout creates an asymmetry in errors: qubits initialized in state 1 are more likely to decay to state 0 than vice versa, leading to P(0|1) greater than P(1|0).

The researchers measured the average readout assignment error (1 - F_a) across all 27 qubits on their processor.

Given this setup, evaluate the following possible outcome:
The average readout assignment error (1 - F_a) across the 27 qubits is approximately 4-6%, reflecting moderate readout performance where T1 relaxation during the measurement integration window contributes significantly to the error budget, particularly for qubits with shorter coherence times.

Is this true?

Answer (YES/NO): NO